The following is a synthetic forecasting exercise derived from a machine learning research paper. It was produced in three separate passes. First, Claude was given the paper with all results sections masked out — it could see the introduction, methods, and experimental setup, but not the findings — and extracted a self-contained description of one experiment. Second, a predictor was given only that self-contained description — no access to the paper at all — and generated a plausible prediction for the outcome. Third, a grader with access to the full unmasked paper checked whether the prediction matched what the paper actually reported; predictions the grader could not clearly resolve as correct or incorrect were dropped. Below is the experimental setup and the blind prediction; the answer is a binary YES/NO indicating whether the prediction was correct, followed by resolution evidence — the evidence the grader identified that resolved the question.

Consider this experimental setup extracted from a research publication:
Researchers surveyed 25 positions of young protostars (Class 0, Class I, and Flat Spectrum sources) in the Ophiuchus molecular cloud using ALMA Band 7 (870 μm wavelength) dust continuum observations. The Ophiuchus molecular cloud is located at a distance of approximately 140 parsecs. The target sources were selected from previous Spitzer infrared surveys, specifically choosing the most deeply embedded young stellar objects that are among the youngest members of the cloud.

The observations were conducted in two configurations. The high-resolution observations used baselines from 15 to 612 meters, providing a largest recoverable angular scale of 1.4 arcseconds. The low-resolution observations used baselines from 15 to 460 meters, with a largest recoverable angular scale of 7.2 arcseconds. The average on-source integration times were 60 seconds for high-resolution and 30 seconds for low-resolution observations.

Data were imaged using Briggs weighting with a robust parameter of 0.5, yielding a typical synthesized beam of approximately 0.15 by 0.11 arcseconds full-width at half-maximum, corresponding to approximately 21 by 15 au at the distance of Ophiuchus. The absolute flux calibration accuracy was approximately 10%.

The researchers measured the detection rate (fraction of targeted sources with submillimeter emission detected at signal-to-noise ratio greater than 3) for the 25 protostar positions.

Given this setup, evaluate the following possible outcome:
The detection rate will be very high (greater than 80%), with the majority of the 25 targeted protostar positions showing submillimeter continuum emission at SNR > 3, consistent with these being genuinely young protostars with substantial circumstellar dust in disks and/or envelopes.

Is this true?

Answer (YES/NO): YES